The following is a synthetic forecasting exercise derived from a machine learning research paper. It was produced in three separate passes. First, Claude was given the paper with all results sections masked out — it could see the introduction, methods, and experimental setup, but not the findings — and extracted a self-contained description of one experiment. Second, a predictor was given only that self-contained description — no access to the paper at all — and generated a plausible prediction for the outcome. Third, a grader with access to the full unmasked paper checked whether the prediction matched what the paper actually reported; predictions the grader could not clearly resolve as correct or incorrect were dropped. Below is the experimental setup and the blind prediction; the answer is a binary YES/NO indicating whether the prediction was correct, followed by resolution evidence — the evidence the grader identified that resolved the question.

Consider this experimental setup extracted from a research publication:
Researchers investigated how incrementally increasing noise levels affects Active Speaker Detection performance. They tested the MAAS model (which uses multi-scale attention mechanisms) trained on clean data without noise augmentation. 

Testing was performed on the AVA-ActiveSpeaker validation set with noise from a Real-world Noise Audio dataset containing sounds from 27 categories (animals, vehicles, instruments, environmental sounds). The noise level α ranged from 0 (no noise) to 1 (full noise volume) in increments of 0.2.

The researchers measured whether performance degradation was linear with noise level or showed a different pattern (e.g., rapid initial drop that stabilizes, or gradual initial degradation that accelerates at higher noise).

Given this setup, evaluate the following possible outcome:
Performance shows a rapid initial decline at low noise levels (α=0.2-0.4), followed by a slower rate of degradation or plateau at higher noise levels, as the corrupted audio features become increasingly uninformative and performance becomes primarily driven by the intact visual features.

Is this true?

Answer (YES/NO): YES